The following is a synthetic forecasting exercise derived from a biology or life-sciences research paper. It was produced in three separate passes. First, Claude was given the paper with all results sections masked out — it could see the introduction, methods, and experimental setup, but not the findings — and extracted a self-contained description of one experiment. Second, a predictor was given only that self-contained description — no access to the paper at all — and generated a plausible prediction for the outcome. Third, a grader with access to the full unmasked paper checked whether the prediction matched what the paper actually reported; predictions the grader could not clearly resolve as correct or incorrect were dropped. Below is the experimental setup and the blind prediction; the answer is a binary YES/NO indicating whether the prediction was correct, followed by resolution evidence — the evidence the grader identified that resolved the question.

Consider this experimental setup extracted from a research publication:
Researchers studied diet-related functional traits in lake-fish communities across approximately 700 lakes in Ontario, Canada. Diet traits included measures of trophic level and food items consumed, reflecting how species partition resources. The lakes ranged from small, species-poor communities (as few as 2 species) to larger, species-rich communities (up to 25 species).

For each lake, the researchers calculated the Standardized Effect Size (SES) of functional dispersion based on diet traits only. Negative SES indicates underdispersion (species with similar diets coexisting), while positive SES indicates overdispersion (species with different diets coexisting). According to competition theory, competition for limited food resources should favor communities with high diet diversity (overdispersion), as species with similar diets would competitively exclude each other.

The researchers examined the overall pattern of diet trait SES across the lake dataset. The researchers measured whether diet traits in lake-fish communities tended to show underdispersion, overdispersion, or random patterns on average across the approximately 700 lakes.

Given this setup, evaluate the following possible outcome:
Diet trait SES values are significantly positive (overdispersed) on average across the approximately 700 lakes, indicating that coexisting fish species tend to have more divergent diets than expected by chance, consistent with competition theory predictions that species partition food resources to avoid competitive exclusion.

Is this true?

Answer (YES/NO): YES